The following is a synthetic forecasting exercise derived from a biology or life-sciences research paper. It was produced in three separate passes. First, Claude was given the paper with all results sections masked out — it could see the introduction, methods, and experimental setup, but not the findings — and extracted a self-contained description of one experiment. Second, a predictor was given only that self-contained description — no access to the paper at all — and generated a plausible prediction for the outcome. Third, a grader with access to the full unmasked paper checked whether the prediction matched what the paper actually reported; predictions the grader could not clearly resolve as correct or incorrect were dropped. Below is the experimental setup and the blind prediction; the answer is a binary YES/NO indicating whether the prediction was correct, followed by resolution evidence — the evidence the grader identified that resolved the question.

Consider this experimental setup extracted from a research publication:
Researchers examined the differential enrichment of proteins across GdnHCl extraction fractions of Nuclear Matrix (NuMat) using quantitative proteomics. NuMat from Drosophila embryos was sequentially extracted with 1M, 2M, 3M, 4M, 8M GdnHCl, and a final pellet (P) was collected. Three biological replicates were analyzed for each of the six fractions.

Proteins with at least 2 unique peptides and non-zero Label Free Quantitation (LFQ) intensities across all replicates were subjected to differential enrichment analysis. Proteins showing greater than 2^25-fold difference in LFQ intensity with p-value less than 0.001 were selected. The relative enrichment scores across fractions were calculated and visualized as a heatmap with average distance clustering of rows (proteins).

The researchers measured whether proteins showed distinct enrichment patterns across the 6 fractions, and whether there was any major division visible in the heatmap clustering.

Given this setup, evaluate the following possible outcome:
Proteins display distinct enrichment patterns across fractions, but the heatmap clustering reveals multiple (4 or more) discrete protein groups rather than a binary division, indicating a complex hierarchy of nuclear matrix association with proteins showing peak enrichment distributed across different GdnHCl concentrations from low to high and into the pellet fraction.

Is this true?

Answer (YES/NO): NO